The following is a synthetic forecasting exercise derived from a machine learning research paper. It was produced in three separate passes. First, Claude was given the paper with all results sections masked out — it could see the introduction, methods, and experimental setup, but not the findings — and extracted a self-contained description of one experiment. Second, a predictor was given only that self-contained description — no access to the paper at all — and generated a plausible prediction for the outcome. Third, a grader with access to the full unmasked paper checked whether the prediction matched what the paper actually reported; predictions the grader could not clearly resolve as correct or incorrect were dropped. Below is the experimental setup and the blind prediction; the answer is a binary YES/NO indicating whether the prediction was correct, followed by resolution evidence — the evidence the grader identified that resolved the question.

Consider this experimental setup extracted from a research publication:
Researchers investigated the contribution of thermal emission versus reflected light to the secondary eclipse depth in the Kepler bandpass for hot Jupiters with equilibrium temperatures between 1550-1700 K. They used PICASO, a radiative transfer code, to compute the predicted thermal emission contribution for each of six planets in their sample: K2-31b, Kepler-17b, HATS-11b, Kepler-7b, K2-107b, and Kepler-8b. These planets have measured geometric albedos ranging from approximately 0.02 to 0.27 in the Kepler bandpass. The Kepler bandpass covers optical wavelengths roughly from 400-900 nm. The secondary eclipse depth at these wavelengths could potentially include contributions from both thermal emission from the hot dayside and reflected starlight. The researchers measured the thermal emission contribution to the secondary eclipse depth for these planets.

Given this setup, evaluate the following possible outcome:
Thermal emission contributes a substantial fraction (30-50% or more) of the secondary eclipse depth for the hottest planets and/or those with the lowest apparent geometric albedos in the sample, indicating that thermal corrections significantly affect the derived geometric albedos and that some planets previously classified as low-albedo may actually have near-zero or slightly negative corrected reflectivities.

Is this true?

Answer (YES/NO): NO